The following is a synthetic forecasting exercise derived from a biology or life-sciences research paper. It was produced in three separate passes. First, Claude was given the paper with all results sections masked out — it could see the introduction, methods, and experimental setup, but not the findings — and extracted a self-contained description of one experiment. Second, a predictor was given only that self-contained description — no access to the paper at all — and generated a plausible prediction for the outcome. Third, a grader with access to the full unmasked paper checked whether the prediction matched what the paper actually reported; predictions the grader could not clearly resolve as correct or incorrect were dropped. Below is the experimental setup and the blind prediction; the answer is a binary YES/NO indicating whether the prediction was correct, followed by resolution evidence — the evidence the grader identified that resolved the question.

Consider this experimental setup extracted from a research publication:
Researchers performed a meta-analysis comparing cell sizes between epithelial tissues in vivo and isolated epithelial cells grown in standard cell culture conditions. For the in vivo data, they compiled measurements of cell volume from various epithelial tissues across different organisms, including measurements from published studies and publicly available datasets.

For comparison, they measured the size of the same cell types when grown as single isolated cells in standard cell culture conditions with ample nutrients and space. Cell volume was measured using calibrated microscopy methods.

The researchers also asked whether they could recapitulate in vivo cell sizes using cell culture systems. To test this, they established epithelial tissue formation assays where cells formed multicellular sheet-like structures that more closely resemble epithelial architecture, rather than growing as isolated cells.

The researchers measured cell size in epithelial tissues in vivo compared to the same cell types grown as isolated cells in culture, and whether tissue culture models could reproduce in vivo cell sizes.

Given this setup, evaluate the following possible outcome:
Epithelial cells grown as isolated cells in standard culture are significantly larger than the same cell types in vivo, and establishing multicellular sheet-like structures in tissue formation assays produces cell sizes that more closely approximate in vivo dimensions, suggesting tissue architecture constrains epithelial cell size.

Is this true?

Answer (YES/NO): YES